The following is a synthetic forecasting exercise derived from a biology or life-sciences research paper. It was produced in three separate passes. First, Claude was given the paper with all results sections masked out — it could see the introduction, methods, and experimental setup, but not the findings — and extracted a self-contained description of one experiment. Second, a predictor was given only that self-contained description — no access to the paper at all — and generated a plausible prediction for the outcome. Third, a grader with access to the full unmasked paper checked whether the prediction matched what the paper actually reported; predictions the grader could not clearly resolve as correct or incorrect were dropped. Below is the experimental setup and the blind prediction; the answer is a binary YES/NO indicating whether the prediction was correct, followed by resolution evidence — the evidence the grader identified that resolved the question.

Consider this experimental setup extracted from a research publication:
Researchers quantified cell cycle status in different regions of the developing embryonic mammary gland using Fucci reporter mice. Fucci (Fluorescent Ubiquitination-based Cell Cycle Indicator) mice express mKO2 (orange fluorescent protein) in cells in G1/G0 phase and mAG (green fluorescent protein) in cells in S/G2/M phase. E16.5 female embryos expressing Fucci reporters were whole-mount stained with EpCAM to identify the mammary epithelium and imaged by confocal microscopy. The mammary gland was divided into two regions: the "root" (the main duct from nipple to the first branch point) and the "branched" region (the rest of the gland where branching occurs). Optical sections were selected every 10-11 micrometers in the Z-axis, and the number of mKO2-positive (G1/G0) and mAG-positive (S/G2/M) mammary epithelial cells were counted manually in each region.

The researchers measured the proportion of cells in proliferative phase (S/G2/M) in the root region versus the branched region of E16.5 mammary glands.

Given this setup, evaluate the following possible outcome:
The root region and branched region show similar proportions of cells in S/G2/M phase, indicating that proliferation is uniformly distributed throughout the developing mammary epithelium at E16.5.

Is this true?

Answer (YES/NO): NO